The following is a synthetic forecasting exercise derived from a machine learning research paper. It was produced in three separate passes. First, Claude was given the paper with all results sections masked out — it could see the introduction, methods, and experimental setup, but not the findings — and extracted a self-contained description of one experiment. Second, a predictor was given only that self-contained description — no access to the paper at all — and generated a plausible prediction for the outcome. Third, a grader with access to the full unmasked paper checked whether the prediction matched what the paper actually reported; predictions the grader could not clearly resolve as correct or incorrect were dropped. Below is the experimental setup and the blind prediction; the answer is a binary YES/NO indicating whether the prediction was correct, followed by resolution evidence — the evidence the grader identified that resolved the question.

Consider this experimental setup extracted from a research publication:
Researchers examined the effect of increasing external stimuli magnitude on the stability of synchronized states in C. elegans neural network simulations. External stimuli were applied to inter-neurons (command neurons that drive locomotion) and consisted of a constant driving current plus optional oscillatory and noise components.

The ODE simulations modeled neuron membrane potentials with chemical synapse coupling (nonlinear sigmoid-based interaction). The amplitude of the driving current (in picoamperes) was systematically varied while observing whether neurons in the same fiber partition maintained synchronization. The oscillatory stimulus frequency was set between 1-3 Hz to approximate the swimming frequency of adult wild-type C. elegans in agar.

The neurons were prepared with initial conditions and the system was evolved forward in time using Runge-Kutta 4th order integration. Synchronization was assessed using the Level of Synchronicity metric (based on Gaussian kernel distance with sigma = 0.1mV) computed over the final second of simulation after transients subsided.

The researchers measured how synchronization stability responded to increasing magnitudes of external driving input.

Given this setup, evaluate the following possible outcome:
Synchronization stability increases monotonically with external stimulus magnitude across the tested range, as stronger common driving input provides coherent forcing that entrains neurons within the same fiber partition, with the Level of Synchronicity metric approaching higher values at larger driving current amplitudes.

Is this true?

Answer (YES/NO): NO